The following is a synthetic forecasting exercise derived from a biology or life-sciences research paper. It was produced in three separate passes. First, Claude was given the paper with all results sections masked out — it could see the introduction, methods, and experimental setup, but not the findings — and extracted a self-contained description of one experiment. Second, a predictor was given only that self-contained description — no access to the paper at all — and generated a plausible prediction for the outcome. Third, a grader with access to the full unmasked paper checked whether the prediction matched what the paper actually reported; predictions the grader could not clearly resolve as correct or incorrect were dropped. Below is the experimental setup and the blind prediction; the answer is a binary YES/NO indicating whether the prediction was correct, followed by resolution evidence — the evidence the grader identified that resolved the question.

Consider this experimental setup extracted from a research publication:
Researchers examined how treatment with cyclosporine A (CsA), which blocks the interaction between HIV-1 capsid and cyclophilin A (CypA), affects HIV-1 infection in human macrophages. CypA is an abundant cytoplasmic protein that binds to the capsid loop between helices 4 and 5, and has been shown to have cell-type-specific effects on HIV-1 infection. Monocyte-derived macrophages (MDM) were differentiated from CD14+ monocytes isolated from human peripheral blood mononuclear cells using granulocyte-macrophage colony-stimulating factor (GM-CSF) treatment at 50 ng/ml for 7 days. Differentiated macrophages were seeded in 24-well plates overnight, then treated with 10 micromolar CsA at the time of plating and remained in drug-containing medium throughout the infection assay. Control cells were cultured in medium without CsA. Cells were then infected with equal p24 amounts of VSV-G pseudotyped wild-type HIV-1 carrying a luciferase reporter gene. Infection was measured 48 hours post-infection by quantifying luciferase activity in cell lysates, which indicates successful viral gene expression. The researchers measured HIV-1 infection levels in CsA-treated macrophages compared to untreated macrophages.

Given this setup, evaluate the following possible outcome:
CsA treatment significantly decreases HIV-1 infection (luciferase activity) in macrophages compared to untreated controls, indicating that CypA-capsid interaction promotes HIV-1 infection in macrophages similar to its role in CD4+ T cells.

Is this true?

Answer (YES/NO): YES